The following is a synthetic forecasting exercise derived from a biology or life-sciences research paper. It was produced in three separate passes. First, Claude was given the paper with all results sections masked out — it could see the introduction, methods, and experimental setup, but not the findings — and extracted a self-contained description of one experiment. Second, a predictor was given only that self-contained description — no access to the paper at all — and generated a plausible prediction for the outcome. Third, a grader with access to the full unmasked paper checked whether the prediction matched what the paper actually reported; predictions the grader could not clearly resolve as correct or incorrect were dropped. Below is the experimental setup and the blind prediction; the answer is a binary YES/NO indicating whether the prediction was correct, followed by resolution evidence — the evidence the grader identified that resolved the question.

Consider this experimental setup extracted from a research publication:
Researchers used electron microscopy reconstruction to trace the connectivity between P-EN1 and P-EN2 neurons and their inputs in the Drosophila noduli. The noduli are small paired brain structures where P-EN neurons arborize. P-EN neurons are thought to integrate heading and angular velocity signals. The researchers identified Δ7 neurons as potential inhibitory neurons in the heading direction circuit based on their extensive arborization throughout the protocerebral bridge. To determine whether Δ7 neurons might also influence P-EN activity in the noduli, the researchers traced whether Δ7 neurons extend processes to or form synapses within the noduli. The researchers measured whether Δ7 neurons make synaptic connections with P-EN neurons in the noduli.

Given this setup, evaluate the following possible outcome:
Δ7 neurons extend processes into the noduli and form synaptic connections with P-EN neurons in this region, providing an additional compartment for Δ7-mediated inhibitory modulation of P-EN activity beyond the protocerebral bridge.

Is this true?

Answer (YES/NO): NO